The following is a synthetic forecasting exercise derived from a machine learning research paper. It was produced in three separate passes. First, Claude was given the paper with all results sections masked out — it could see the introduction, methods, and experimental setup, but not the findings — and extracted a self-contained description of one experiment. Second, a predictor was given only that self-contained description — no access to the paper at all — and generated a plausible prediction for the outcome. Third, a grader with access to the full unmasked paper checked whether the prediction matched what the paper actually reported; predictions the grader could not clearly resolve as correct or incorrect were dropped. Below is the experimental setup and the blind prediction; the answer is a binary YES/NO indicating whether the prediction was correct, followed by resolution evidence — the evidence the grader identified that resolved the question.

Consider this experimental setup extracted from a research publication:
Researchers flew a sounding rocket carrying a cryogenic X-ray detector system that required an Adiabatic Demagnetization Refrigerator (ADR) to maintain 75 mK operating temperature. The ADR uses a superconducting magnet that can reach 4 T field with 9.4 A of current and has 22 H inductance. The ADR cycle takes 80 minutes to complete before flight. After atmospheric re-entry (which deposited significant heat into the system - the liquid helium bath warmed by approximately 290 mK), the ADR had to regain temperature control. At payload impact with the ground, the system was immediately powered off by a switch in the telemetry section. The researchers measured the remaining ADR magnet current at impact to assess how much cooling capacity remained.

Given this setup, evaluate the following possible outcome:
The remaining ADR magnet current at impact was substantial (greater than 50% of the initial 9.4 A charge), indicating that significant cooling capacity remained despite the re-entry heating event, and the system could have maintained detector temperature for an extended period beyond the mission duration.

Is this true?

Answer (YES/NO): NO